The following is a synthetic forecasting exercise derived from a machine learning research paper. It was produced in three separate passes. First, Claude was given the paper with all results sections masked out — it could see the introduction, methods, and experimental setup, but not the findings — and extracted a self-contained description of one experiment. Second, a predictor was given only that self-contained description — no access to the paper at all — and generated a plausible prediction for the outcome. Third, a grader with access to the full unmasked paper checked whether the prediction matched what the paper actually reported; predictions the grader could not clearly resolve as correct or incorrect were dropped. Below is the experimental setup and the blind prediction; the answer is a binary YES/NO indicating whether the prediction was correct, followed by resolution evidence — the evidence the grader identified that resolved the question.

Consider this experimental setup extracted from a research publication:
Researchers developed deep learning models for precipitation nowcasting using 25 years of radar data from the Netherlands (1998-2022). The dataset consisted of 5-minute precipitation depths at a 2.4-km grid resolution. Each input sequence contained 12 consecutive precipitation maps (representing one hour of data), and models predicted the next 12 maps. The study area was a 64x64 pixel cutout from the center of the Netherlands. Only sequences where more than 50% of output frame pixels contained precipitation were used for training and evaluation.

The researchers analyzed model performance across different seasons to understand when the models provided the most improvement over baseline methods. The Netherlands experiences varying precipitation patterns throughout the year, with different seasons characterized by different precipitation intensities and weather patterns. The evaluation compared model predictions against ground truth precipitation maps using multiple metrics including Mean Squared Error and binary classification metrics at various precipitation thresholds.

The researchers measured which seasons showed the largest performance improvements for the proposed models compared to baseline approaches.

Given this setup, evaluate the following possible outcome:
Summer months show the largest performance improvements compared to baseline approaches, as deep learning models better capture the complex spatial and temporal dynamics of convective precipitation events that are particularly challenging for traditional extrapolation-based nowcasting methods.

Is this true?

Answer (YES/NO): YES